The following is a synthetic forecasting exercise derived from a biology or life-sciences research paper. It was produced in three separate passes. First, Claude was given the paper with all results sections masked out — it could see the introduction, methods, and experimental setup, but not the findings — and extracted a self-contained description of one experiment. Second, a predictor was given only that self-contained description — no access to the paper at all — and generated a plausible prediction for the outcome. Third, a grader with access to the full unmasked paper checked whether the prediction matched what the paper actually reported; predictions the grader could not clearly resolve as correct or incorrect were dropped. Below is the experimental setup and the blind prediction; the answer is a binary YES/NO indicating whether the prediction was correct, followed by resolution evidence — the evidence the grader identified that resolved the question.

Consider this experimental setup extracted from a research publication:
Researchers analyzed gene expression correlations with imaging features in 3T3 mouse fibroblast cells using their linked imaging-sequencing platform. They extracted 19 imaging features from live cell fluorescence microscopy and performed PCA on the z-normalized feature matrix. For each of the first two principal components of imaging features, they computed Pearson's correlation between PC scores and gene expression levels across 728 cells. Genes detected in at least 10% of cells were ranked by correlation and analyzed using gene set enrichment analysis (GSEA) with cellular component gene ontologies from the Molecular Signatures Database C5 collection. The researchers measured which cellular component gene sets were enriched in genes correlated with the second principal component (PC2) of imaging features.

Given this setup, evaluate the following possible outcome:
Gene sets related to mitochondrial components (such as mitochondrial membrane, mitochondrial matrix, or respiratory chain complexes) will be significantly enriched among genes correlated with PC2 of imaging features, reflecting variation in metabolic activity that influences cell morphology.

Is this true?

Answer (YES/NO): NO